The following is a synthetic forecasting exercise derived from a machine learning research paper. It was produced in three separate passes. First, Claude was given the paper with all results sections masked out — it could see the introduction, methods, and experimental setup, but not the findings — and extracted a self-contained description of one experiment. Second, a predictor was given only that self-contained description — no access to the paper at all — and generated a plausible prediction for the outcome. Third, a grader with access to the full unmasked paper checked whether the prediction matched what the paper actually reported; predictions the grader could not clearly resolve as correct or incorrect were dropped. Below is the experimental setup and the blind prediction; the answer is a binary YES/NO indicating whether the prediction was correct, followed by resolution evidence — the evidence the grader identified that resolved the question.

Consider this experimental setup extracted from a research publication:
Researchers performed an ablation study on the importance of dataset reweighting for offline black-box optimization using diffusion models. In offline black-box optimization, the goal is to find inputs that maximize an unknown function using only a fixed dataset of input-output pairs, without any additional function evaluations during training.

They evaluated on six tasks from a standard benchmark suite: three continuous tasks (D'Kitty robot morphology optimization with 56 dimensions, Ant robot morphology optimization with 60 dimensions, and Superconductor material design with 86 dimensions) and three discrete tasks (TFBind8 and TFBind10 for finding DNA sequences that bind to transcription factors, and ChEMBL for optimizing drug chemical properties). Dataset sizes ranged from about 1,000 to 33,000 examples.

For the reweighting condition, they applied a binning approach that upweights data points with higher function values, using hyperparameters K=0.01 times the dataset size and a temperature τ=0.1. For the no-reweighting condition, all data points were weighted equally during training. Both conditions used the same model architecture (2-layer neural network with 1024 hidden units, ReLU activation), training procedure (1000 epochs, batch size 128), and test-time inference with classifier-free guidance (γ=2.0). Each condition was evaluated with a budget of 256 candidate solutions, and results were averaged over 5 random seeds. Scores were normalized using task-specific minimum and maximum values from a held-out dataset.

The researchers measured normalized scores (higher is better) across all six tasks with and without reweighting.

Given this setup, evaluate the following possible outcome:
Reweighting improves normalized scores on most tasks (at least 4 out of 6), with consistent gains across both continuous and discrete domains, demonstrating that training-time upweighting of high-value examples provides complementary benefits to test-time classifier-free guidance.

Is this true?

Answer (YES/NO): YES